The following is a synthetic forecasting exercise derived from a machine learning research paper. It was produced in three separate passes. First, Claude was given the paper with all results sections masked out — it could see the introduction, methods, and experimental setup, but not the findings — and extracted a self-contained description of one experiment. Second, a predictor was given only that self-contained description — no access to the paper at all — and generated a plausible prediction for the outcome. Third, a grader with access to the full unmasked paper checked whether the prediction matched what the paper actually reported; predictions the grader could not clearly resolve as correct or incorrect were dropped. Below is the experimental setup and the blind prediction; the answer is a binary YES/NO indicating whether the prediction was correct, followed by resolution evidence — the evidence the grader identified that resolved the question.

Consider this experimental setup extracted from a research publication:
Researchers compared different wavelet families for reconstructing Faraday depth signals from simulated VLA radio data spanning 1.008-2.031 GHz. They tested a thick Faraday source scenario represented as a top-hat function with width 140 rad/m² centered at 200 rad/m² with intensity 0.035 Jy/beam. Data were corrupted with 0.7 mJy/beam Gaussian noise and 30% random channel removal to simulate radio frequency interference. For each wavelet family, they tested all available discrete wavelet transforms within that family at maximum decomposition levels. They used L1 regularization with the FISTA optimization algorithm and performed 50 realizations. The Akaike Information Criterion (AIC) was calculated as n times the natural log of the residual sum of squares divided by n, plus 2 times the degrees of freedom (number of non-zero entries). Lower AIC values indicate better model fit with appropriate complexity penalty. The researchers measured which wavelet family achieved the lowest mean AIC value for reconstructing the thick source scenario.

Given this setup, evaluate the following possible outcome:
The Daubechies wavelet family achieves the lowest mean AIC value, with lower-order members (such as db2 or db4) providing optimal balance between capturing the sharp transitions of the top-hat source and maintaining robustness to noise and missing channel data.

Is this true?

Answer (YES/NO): NO